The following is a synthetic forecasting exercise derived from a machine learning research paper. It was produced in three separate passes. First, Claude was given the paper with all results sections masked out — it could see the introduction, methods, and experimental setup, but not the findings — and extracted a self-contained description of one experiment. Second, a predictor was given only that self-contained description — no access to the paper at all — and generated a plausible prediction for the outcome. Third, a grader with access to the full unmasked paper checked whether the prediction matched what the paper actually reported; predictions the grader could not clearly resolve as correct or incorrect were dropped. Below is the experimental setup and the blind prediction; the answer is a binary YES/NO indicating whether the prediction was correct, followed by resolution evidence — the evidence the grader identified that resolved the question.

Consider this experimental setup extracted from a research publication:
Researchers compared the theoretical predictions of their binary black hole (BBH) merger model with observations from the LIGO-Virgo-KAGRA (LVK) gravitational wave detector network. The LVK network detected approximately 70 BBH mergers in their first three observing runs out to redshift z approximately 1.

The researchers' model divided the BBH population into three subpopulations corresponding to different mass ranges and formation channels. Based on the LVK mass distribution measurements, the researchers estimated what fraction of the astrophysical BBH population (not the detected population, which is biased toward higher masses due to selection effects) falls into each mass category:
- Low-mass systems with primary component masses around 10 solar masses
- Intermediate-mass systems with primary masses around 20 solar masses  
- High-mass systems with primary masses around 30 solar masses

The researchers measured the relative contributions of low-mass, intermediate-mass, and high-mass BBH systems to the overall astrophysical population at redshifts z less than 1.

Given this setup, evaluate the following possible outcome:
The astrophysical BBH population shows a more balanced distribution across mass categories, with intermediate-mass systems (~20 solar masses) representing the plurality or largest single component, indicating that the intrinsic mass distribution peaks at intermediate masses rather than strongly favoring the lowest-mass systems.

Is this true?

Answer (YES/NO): NO